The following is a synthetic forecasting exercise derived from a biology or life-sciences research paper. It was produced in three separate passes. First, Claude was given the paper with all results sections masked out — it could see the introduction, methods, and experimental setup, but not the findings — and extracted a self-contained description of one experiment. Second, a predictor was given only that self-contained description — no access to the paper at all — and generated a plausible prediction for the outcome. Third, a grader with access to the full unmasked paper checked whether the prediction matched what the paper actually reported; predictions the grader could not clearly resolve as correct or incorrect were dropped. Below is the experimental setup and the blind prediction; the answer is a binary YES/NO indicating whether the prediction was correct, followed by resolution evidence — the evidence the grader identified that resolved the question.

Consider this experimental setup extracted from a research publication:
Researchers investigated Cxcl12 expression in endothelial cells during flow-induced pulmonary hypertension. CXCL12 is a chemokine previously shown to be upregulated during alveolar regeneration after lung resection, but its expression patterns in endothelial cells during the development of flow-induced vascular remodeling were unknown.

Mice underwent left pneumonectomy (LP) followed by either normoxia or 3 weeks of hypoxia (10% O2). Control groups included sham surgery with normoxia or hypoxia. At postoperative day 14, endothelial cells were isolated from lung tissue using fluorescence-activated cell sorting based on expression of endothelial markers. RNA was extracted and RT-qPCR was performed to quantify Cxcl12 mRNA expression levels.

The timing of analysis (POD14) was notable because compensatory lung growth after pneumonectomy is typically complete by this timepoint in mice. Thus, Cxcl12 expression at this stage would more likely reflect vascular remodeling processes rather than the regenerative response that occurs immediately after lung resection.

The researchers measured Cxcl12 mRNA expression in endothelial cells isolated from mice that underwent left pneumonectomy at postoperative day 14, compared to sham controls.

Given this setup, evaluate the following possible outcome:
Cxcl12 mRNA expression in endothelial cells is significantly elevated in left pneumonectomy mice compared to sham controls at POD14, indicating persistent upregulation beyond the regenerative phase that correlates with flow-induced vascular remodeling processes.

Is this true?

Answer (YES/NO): NO